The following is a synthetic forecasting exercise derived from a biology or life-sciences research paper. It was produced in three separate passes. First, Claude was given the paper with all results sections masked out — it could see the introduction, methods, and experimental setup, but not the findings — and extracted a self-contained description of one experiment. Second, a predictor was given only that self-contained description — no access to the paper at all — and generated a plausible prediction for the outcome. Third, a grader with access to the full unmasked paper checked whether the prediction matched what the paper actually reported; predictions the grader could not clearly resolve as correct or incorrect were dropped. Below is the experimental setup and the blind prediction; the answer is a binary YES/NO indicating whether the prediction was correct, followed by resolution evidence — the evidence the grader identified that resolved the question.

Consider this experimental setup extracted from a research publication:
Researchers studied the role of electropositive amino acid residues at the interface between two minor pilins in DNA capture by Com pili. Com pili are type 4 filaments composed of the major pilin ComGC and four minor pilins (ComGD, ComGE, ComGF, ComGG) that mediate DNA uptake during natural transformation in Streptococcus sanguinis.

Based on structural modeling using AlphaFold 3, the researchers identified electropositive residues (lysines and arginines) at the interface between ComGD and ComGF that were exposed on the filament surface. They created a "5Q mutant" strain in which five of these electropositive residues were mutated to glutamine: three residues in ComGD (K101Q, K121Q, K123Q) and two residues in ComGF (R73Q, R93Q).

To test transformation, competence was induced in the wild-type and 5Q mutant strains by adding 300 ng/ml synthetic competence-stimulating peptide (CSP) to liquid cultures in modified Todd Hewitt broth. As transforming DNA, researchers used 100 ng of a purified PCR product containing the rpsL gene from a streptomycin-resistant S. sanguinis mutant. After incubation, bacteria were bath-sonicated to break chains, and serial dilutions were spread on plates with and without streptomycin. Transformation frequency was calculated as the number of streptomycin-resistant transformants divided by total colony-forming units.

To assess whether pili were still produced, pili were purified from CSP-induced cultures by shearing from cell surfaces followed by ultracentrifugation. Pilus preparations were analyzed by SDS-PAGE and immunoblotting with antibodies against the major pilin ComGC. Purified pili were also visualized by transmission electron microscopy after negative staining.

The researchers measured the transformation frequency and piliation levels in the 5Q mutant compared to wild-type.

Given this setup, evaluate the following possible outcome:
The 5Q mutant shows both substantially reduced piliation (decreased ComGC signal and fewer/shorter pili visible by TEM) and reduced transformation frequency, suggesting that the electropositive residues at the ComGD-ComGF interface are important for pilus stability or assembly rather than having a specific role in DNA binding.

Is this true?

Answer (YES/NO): NO